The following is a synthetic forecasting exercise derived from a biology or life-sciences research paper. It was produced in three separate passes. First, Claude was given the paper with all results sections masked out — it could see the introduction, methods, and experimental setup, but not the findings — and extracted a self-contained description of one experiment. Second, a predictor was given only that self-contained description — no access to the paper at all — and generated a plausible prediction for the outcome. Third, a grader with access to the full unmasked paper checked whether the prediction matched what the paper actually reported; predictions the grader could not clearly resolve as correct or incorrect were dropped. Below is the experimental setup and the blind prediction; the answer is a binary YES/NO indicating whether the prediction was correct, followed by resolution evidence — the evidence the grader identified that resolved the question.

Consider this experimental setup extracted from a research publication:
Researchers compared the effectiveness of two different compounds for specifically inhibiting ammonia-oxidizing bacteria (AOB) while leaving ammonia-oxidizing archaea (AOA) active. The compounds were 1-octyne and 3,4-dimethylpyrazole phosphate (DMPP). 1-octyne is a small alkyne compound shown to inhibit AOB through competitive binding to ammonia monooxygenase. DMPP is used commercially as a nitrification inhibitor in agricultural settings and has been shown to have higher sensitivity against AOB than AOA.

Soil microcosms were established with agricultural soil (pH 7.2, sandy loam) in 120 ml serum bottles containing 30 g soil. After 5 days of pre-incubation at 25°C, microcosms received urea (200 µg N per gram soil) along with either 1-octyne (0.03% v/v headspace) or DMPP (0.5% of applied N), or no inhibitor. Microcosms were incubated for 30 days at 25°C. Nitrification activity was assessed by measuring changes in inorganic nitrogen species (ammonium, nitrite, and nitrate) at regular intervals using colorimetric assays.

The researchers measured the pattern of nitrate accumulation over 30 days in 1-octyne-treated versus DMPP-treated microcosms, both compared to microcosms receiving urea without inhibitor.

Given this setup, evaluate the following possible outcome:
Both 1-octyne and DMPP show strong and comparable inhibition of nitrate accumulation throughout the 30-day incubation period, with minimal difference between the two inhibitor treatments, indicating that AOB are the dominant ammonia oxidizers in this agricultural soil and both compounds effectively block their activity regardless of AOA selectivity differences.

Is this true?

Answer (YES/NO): NO